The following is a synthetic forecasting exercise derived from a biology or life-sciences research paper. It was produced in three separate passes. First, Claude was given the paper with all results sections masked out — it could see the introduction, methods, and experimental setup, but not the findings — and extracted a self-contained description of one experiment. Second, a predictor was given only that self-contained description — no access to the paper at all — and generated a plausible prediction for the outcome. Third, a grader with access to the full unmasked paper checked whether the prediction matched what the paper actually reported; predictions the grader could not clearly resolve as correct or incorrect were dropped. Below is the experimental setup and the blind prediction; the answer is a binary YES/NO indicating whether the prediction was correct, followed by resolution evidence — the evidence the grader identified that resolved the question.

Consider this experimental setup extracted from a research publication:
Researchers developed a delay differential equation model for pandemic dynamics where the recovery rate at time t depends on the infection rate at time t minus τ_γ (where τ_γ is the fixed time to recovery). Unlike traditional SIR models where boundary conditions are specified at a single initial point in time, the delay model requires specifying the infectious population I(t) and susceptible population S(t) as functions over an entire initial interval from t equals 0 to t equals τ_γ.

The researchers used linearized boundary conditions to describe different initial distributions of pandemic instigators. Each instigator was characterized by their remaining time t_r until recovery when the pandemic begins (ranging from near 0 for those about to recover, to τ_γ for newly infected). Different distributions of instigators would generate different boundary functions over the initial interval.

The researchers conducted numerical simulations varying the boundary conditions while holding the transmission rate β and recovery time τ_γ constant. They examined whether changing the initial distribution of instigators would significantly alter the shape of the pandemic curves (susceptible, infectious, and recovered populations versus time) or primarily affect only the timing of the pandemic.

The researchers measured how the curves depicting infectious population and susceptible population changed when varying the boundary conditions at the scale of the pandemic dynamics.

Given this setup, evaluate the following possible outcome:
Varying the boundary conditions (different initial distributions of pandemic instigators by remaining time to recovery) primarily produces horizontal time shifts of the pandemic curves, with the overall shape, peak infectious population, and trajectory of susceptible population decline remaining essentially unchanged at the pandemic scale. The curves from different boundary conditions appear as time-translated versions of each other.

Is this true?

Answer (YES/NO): YES